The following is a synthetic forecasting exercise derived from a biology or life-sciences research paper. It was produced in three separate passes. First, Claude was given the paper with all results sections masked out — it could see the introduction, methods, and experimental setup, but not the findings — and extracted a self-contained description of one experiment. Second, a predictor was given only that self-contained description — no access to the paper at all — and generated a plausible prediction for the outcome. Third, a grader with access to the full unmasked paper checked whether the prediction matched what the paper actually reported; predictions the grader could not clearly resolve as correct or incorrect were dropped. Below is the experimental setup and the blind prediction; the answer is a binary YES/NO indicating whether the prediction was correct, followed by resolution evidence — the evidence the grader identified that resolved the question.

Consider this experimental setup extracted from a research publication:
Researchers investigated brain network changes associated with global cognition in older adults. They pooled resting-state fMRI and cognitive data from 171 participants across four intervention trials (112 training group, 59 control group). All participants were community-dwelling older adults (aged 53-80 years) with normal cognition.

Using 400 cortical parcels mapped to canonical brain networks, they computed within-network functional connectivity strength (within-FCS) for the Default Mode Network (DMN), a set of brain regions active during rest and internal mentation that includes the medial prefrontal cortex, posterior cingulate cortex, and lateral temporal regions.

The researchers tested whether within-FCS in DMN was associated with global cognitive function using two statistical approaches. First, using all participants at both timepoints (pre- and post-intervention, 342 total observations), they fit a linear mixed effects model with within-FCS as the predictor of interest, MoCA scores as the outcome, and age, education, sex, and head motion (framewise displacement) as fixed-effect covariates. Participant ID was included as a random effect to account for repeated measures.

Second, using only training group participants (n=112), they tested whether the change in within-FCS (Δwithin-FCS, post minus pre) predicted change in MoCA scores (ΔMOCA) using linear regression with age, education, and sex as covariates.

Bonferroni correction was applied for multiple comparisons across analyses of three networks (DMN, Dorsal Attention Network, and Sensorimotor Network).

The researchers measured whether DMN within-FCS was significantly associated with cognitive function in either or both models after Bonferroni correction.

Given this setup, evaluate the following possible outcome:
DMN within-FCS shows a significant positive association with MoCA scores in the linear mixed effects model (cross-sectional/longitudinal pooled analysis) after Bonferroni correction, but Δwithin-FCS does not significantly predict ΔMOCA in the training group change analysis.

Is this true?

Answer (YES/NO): NO